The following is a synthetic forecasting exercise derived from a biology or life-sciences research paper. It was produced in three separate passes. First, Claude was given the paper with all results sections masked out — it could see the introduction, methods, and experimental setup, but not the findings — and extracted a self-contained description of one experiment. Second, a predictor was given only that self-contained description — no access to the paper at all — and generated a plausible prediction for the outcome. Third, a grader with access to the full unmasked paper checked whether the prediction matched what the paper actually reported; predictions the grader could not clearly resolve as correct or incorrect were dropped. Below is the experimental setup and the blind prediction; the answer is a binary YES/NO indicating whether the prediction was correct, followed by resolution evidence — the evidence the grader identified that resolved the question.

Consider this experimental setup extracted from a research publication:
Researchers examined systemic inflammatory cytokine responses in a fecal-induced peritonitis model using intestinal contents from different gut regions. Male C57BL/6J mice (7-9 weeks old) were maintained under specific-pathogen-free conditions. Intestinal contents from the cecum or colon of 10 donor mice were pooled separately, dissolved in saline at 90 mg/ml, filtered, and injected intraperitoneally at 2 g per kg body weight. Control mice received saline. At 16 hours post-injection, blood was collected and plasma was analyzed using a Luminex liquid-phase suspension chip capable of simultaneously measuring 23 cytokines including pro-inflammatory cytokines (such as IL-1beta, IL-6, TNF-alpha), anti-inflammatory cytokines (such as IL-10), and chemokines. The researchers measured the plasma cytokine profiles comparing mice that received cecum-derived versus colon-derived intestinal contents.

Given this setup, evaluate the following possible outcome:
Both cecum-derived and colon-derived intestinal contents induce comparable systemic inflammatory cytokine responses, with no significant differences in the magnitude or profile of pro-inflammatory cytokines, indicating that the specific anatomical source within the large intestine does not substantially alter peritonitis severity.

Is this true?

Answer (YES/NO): NO